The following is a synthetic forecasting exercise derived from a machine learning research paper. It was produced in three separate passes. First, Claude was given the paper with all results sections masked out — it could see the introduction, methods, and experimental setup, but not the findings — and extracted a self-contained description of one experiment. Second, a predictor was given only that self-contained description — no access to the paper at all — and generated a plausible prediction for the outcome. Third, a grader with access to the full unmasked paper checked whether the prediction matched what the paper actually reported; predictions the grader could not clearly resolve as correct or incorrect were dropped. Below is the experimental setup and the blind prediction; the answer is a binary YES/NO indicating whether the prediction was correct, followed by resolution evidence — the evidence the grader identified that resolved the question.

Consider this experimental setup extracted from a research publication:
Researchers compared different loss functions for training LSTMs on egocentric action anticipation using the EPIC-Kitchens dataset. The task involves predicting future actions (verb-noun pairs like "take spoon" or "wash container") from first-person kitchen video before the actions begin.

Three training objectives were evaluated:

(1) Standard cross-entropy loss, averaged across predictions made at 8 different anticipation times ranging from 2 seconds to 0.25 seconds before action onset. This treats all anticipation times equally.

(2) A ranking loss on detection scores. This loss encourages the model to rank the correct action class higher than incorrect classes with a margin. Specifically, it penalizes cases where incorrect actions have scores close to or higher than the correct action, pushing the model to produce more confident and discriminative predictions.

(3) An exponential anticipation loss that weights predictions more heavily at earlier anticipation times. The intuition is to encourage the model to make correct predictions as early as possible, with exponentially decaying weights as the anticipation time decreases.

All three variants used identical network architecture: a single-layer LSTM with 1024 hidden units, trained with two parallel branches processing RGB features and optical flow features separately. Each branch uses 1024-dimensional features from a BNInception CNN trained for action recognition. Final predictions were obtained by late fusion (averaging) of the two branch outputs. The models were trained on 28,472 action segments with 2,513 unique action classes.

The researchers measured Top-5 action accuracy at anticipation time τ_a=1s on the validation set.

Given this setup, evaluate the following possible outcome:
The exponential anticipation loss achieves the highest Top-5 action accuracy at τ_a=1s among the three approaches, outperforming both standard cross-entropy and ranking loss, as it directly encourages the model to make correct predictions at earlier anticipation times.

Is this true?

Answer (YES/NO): NO